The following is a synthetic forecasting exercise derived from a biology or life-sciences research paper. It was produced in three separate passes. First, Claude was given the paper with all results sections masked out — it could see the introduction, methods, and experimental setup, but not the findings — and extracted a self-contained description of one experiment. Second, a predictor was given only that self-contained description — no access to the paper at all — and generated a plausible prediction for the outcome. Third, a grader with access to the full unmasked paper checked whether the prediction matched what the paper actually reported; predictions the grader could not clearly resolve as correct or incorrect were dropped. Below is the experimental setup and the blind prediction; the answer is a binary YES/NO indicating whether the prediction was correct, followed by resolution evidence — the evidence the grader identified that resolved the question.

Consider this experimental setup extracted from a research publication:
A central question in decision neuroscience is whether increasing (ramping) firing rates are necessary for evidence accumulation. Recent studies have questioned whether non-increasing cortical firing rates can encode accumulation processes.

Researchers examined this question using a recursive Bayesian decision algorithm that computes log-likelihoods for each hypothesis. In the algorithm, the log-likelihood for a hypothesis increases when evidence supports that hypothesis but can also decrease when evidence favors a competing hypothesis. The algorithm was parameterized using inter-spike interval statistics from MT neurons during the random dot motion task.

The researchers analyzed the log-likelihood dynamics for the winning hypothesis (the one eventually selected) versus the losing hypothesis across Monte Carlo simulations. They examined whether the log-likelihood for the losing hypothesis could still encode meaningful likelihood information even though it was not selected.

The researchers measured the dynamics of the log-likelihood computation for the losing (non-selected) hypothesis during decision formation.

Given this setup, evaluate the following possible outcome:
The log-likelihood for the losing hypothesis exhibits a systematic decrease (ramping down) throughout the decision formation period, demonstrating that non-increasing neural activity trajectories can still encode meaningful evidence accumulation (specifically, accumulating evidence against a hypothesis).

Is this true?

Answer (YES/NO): NO